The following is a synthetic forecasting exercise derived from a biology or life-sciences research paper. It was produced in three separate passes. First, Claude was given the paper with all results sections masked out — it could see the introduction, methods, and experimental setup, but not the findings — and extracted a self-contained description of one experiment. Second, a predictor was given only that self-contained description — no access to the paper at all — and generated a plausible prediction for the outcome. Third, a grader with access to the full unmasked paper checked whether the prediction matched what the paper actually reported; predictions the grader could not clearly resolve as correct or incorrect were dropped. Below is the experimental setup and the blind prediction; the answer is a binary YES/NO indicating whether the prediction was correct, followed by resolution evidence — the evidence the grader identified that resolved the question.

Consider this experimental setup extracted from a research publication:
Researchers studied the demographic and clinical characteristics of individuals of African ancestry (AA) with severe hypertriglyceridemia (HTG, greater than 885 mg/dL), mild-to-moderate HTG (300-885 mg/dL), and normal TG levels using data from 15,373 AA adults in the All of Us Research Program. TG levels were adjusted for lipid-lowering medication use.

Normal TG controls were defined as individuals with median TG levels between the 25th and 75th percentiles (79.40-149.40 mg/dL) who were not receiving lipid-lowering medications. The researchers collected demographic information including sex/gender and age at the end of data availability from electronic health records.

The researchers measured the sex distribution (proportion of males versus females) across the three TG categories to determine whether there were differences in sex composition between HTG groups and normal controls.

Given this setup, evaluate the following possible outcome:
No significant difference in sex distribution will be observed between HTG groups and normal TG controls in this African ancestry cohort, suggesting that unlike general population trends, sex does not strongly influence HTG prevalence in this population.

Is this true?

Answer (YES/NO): NO